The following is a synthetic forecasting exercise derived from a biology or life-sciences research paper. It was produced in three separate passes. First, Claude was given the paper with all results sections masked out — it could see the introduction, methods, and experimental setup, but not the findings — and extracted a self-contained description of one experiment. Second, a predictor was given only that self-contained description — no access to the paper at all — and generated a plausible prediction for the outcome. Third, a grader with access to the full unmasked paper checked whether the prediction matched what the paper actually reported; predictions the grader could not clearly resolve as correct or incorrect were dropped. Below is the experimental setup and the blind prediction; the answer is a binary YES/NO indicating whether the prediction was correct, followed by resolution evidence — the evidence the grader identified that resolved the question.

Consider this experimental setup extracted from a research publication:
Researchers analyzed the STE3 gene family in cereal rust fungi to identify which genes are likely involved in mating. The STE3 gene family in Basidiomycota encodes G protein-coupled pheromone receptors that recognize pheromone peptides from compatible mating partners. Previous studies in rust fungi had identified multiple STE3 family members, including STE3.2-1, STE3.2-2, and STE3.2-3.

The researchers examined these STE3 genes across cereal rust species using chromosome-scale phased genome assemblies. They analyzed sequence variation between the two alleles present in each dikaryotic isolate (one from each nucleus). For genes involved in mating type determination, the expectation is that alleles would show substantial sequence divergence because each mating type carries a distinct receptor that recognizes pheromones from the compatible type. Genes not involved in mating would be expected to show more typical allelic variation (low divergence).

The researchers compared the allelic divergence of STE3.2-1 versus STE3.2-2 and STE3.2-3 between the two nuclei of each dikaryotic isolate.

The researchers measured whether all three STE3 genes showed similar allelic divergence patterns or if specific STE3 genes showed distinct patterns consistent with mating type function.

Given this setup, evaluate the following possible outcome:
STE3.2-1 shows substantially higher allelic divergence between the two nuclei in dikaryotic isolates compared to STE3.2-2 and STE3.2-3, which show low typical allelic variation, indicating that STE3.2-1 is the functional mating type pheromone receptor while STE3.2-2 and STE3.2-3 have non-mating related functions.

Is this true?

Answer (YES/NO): NO